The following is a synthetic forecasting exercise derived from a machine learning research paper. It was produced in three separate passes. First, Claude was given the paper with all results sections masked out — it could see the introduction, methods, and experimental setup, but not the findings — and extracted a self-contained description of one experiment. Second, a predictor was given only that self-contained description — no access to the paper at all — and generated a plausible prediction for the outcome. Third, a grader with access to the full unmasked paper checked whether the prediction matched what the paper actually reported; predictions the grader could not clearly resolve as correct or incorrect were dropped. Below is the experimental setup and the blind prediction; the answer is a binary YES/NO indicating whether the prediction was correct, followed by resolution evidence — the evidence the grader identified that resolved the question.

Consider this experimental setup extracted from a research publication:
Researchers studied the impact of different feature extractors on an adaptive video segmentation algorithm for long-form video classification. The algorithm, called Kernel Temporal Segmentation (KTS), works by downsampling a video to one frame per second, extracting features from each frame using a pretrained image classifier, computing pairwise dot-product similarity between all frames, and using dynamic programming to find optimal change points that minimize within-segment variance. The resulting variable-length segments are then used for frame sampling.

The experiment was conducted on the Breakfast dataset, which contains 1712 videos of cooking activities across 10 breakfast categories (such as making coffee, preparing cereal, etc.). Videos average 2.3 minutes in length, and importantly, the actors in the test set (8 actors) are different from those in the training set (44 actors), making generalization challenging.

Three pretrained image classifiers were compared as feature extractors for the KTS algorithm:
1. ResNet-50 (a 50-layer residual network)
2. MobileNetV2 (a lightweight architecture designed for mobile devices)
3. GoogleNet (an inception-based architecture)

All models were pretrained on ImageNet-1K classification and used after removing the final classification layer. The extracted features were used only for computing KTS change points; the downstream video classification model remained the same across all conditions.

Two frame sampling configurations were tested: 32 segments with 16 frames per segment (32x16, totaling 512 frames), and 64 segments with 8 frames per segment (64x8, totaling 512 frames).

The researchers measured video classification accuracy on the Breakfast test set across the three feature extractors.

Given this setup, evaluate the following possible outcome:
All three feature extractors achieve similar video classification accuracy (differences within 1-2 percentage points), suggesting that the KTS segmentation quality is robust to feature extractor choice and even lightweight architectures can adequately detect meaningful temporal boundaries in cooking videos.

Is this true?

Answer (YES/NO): NO